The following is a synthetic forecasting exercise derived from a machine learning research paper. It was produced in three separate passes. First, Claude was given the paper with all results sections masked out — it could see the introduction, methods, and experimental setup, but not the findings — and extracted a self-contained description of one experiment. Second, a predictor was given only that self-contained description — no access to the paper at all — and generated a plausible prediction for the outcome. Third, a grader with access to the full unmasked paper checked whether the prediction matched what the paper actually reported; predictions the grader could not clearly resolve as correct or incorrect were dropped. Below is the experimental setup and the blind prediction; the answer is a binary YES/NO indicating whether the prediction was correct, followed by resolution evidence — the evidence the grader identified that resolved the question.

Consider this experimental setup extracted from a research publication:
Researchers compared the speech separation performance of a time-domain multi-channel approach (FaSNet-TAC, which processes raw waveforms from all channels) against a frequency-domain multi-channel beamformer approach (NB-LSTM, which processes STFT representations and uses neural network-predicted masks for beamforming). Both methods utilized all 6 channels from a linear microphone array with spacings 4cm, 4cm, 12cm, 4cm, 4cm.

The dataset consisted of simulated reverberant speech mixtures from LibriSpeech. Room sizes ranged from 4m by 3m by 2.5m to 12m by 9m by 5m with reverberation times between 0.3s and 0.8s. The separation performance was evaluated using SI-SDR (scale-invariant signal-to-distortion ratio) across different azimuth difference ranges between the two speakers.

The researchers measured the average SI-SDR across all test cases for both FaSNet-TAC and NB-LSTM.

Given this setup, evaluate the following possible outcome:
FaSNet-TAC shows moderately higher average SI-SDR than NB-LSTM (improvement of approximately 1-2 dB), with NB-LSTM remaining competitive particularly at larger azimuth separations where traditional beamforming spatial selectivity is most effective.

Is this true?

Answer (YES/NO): NO